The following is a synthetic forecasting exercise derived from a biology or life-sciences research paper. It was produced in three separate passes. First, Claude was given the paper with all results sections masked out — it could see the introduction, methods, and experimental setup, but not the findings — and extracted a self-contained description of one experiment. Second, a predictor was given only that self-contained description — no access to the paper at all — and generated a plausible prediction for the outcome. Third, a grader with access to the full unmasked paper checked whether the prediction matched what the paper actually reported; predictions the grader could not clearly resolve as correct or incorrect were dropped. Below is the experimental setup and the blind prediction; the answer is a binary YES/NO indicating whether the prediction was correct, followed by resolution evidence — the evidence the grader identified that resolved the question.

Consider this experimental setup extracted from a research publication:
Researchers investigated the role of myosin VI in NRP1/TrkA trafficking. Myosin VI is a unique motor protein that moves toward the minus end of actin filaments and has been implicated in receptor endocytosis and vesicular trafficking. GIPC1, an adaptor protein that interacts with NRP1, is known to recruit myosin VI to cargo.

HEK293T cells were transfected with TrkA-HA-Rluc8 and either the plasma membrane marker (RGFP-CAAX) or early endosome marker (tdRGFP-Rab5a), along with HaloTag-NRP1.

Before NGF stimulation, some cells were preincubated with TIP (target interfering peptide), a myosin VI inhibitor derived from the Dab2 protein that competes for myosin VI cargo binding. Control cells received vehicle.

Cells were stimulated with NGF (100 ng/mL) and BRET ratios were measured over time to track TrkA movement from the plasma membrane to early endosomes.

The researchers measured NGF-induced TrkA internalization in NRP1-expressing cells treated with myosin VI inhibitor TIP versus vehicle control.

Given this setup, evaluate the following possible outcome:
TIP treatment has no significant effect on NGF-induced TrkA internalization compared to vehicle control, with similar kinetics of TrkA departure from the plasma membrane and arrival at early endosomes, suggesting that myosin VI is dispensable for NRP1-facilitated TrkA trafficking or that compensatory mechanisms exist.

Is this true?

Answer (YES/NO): NO